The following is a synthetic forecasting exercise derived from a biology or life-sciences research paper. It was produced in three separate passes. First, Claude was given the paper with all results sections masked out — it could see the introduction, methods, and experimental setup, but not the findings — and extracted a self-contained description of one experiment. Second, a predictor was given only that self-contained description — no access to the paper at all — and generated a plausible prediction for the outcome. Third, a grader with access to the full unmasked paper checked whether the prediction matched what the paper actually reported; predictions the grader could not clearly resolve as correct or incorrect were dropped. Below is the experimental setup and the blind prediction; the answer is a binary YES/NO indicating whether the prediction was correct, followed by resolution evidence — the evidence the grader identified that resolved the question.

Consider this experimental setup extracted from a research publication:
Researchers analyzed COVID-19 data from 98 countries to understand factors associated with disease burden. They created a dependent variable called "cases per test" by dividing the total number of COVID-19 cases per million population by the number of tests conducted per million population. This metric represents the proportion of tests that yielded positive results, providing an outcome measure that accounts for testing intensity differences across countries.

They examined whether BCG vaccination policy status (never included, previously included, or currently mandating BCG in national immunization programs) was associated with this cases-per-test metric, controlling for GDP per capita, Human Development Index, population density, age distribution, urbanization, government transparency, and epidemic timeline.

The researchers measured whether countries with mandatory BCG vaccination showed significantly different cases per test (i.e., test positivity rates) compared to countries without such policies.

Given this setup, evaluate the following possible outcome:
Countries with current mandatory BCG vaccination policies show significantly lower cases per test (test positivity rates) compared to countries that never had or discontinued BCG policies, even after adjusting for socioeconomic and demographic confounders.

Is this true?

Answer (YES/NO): NO